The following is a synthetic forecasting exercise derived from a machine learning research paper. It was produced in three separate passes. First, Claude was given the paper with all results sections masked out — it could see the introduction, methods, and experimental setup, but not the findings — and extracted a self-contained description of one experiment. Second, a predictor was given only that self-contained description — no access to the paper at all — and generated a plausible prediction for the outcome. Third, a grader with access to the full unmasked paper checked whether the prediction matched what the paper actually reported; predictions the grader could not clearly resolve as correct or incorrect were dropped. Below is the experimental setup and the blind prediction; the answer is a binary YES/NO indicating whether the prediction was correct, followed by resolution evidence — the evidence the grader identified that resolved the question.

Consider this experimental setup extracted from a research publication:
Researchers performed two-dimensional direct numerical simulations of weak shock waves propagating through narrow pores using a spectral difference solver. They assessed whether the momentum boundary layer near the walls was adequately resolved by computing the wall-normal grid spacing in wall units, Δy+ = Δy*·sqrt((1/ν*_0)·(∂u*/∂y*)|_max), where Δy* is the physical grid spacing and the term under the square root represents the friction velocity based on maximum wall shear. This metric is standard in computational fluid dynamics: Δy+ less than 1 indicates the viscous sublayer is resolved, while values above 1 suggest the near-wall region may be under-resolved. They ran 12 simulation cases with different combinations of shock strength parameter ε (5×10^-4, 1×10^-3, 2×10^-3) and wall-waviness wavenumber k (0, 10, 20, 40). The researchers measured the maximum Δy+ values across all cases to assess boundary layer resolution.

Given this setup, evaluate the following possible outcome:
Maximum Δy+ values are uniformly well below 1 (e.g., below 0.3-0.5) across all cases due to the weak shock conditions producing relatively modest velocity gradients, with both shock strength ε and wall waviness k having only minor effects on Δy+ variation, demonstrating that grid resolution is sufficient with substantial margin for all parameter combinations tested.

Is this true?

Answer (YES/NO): NO